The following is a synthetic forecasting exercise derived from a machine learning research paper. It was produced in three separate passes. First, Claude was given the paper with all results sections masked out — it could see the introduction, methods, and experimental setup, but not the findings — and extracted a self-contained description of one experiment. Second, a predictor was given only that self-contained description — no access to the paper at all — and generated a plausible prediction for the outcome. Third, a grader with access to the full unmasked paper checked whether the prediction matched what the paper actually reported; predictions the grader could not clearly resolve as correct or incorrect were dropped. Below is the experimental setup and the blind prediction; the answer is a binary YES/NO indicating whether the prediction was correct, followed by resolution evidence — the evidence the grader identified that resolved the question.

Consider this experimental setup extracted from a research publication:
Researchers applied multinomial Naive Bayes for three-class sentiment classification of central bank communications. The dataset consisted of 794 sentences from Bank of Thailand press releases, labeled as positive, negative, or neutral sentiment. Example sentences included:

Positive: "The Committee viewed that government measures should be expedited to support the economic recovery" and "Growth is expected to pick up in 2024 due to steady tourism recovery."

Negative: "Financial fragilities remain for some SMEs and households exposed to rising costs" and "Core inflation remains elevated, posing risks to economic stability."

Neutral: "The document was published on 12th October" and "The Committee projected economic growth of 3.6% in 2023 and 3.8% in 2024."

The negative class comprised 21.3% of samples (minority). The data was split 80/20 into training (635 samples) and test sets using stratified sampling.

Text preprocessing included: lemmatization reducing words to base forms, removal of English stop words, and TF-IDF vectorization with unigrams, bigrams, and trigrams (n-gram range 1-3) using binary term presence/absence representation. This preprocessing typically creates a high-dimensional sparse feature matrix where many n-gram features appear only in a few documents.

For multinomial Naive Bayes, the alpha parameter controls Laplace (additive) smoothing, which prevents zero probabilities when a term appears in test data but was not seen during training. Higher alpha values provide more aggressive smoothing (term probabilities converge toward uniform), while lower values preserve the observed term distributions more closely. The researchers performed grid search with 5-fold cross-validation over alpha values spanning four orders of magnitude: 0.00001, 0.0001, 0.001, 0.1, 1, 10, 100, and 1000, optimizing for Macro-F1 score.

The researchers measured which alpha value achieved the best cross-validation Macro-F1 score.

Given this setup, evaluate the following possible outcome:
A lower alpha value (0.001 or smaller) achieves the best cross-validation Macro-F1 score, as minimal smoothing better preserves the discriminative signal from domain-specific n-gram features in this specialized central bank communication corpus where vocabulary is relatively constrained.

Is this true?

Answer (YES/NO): NO